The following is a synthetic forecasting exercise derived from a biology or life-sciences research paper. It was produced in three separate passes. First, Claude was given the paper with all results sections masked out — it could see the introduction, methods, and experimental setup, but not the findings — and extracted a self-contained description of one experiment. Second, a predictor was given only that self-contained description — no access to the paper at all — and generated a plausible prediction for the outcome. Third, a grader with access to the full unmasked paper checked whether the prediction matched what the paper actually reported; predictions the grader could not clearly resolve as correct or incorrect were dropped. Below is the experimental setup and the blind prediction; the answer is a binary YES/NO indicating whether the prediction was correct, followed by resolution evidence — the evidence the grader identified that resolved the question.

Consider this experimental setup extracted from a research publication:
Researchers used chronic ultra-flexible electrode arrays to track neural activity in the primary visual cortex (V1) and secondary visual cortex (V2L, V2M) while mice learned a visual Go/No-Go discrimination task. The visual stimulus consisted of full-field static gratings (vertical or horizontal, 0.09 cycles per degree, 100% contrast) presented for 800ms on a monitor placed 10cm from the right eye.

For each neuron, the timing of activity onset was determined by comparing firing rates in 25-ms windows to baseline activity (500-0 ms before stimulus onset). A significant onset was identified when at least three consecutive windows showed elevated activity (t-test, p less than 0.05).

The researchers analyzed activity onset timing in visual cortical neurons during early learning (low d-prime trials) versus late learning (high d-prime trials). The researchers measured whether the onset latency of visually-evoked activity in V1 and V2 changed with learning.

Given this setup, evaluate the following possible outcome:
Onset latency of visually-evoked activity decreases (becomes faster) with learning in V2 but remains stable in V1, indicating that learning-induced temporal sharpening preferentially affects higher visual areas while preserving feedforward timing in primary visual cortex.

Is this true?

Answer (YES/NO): NO